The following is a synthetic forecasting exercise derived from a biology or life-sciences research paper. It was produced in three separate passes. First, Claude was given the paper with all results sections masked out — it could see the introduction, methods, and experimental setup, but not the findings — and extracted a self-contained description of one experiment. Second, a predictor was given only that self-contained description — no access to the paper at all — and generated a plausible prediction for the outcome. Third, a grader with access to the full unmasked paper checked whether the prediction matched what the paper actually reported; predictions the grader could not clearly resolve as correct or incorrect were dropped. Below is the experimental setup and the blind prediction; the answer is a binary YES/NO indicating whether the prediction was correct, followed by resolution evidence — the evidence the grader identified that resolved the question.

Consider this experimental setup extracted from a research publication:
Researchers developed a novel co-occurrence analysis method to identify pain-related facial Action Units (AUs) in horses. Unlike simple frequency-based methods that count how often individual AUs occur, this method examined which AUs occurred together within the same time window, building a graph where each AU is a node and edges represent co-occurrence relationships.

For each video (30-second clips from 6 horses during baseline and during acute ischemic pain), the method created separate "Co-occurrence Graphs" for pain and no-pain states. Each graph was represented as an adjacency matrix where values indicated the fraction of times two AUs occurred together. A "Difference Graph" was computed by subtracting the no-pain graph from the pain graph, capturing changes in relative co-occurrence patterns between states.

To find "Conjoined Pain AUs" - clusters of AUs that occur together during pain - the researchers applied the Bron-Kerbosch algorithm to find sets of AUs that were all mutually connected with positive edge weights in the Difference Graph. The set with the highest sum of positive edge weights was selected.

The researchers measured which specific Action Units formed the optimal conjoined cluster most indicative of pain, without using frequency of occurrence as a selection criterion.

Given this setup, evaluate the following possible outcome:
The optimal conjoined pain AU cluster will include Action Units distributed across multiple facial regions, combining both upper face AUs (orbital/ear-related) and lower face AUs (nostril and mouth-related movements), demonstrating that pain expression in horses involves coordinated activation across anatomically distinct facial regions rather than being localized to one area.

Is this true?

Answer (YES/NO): NO